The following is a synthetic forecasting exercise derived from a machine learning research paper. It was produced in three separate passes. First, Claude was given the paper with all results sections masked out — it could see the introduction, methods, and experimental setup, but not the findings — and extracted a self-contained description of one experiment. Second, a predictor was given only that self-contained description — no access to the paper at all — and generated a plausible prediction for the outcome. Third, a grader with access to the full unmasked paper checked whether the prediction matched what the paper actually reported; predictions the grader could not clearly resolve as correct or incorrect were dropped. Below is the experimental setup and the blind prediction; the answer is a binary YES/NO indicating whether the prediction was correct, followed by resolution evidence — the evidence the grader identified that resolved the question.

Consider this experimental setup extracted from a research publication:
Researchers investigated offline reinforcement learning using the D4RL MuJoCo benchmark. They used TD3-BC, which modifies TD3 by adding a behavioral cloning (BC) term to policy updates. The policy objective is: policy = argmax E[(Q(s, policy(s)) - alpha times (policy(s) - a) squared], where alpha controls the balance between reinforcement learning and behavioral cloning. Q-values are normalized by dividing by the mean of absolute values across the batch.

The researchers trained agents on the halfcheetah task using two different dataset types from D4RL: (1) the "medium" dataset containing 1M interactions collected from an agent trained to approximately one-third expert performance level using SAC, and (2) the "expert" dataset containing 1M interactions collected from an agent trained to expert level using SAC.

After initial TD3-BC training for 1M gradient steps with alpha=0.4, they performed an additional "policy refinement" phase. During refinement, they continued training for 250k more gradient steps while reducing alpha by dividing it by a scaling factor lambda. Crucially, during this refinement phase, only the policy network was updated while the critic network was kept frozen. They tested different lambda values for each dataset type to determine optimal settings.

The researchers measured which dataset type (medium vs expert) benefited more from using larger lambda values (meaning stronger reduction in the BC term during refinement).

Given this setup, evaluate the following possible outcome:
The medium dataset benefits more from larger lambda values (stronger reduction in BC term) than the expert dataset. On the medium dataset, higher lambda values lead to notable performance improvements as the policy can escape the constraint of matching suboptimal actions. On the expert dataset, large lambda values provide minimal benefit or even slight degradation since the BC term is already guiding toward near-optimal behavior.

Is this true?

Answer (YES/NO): YES